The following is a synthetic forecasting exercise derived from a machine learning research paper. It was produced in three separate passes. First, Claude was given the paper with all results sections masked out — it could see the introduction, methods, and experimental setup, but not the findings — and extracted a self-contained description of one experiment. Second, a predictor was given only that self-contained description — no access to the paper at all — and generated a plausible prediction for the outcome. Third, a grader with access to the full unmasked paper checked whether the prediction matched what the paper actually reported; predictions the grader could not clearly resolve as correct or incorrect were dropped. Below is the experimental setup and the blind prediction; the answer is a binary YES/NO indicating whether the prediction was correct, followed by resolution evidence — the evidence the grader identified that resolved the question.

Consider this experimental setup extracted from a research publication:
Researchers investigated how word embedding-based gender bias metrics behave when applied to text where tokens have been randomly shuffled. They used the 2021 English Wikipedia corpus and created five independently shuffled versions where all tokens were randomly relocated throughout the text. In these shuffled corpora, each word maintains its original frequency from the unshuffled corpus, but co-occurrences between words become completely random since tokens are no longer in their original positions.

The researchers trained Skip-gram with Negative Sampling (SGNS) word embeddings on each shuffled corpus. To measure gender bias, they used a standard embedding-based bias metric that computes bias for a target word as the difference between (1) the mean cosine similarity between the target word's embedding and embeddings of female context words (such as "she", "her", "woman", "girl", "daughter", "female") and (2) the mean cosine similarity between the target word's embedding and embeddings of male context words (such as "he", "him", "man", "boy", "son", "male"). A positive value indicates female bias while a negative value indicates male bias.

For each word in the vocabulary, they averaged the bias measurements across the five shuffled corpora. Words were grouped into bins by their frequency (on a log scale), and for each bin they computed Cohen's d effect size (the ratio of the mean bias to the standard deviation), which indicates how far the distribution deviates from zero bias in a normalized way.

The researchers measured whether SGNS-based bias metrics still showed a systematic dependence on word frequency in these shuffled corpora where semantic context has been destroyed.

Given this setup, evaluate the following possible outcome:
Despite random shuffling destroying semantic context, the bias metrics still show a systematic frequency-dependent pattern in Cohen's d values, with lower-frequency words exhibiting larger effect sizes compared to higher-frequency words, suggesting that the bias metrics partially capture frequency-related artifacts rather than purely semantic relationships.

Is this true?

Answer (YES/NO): NO